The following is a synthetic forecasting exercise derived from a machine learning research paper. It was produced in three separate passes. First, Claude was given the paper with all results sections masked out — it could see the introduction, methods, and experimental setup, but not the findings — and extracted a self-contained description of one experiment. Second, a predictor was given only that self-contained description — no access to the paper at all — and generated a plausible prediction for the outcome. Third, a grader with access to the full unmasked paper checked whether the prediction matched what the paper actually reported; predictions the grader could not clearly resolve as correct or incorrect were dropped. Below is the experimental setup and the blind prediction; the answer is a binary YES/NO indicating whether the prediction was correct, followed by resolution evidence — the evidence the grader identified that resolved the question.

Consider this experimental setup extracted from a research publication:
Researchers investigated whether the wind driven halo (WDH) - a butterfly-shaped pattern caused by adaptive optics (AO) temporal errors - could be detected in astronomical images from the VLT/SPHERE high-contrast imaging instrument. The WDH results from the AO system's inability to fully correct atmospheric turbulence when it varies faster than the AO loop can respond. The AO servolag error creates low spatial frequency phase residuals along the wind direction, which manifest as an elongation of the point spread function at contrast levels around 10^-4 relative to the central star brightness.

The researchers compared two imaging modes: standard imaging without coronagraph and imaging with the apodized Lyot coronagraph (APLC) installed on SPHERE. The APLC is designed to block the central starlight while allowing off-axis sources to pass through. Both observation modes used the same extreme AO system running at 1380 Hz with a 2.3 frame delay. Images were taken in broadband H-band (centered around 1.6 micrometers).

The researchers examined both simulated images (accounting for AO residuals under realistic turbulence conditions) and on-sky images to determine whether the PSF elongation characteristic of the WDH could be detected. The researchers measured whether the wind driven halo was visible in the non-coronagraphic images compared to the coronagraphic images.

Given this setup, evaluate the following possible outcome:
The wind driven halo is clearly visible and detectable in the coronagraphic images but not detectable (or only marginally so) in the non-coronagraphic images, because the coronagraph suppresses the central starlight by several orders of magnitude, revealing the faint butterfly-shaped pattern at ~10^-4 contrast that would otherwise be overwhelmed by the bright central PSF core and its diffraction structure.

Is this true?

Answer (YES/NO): YES